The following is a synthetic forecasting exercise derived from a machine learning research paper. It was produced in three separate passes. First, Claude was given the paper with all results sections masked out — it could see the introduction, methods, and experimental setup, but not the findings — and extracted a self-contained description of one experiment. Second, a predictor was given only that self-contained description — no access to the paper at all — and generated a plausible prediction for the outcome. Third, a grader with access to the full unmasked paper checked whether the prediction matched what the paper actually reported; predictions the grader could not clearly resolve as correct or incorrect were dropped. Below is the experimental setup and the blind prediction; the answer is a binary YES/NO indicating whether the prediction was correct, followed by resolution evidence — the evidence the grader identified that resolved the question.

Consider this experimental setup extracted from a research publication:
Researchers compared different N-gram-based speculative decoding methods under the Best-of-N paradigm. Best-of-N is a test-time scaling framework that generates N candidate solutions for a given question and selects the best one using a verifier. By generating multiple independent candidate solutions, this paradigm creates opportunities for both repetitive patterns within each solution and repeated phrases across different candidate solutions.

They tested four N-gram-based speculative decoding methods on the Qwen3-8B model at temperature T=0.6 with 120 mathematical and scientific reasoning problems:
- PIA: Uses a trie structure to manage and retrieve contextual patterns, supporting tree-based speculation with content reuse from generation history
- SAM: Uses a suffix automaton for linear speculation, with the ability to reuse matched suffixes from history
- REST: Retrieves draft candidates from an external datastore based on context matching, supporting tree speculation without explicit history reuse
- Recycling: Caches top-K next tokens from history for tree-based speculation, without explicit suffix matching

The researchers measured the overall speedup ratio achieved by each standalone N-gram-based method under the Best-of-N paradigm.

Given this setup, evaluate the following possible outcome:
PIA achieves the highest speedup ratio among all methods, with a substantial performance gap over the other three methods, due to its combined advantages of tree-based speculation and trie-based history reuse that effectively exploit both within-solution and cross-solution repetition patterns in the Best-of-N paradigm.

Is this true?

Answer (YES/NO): NO